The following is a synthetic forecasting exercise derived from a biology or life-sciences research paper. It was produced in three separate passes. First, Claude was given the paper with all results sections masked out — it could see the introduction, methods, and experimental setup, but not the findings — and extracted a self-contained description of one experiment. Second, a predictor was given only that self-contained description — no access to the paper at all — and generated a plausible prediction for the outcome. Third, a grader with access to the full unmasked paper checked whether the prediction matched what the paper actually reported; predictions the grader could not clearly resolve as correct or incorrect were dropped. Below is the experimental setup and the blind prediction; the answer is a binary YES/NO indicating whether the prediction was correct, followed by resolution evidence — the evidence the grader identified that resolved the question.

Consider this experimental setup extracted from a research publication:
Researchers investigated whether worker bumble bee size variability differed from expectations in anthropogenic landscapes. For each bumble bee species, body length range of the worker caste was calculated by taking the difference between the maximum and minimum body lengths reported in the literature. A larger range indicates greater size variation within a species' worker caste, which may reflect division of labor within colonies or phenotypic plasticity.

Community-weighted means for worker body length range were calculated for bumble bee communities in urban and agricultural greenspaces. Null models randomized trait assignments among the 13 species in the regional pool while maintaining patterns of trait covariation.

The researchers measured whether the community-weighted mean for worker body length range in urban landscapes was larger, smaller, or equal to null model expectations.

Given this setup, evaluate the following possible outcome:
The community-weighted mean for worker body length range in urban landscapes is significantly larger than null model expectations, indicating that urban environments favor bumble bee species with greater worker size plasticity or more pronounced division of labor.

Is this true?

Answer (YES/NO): YES